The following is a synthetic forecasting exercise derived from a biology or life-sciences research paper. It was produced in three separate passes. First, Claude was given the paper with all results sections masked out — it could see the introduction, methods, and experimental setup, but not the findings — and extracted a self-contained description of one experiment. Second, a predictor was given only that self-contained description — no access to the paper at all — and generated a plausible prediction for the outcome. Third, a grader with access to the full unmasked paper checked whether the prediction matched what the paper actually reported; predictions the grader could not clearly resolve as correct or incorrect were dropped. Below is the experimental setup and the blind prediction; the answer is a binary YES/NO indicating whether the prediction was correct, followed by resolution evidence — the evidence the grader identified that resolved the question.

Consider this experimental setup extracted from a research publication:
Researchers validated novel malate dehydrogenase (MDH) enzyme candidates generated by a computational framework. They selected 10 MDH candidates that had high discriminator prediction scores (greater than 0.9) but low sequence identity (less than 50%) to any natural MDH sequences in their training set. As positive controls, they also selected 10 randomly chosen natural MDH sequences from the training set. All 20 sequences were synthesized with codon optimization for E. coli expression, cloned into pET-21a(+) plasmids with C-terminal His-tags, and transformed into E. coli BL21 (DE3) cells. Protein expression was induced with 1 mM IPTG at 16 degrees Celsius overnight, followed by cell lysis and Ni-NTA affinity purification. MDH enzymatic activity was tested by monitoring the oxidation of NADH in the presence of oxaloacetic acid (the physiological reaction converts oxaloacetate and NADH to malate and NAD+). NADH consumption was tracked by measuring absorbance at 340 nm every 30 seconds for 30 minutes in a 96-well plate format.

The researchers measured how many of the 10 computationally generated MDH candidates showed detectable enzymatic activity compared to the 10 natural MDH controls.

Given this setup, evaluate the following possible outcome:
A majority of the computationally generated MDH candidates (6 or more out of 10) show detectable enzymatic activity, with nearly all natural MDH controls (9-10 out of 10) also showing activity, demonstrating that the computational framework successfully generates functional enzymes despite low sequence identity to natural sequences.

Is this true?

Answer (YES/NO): NO